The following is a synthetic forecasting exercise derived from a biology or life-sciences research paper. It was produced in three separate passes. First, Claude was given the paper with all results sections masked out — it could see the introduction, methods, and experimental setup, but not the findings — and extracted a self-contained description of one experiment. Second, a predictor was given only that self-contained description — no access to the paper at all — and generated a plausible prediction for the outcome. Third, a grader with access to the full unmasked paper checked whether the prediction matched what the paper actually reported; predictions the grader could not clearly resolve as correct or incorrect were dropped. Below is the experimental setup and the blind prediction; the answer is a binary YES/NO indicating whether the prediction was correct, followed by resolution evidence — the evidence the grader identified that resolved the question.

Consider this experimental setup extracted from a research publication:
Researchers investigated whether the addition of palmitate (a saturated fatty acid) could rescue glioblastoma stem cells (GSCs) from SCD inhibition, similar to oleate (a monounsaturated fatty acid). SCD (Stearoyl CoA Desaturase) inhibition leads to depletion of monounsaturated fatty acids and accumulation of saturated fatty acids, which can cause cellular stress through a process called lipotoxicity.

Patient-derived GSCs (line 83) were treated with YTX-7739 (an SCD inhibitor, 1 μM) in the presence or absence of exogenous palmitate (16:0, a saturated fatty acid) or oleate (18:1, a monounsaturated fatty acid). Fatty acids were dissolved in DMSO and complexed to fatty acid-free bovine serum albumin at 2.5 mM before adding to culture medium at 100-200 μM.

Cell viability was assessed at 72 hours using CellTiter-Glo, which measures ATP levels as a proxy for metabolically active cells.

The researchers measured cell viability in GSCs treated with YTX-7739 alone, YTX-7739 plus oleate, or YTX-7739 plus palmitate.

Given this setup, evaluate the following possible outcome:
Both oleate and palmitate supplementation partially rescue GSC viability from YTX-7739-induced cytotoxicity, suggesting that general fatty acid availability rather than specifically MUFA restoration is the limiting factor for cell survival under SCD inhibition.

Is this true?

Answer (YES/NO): NO